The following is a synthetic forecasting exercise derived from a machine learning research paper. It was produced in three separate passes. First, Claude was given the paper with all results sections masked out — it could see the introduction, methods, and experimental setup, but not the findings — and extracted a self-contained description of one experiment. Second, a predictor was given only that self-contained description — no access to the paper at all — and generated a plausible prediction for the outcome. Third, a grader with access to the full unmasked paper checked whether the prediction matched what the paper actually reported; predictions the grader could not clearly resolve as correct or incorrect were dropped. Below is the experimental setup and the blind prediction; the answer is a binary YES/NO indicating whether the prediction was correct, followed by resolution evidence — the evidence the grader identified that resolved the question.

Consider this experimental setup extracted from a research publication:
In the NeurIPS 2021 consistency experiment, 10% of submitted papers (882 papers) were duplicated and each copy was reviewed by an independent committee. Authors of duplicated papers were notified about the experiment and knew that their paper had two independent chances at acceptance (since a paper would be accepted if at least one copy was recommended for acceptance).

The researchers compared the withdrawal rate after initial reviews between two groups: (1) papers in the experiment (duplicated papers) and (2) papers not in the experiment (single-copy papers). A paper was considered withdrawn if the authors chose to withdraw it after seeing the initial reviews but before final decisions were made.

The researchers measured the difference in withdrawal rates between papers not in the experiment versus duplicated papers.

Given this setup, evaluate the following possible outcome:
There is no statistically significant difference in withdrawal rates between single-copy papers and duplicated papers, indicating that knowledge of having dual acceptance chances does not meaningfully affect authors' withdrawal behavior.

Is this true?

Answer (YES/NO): NO